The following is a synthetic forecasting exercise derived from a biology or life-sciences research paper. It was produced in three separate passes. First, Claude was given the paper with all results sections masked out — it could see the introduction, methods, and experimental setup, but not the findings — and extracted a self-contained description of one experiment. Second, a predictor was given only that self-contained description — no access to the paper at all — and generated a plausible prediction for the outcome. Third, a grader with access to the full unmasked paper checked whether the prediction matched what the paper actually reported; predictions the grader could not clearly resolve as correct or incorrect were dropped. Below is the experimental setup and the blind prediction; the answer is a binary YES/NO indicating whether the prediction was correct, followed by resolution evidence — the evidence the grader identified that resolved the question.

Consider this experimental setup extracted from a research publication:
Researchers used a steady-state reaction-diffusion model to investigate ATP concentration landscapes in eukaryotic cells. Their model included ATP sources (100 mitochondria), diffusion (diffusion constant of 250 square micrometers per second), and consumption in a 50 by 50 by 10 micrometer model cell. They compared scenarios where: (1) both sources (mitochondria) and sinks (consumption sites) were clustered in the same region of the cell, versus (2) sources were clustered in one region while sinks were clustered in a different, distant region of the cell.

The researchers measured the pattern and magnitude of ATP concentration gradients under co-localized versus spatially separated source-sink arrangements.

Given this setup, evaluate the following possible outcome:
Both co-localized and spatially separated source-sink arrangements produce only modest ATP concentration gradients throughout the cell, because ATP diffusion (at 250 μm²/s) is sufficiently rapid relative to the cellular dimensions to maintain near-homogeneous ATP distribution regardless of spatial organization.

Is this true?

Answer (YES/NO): NO